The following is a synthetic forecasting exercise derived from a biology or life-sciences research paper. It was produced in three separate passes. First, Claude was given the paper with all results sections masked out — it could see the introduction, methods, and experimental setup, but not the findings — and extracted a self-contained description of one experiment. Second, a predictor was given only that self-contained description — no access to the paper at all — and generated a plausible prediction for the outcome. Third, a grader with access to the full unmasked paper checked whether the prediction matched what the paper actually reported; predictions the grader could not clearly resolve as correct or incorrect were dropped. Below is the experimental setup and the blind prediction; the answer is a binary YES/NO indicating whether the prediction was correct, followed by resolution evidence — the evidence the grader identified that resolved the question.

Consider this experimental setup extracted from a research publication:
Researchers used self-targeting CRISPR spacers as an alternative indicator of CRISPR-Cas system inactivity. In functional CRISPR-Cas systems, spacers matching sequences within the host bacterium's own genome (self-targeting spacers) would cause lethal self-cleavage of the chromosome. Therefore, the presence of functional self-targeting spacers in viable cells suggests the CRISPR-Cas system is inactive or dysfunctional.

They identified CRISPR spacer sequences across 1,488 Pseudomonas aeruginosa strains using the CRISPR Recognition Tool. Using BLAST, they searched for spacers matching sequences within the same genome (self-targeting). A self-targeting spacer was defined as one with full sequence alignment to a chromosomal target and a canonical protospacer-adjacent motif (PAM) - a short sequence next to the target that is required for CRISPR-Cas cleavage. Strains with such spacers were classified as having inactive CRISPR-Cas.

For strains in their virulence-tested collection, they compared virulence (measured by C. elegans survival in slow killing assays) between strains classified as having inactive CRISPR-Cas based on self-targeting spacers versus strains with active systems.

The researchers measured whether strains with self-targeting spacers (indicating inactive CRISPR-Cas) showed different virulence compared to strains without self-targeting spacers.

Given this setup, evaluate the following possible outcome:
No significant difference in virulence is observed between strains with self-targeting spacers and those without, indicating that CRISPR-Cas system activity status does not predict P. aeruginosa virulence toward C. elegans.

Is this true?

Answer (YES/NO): NO